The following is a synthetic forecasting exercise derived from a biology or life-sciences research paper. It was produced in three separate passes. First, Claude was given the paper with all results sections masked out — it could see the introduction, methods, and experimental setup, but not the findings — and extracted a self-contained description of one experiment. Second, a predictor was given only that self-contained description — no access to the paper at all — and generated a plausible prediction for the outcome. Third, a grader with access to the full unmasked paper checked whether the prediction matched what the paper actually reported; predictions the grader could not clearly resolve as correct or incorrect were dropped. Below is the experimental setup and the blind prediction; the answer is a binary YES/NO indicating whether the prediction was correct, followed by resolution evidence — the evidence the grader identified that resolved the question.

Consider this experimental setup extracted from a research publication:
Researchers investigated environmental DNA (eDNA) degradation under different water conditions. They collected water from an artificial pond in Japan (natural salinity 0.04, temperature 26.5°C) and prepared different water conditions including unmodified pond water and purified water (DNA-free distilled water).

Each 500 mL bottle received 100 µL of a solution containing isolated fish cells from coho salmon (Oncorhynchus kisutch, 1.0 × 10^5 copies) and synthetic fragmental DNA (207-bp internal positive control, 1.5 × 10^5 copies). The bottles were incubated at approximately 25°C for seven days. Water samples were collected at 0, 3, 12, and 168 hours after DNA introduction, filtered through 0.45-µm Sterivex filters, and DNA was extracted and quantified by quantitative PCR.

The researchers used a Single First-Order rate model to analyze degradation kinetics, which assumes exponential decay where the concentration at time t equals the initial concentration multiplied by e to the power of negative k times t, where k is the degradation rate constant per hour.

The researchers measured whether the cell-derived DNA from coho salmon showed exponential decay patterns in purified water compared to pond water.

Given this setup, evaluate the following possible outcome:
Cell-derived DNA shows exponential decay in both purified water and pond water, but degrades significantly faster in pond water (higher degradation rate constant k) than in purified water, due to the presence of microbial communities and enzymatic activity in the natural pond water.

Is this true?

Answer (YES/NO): NO